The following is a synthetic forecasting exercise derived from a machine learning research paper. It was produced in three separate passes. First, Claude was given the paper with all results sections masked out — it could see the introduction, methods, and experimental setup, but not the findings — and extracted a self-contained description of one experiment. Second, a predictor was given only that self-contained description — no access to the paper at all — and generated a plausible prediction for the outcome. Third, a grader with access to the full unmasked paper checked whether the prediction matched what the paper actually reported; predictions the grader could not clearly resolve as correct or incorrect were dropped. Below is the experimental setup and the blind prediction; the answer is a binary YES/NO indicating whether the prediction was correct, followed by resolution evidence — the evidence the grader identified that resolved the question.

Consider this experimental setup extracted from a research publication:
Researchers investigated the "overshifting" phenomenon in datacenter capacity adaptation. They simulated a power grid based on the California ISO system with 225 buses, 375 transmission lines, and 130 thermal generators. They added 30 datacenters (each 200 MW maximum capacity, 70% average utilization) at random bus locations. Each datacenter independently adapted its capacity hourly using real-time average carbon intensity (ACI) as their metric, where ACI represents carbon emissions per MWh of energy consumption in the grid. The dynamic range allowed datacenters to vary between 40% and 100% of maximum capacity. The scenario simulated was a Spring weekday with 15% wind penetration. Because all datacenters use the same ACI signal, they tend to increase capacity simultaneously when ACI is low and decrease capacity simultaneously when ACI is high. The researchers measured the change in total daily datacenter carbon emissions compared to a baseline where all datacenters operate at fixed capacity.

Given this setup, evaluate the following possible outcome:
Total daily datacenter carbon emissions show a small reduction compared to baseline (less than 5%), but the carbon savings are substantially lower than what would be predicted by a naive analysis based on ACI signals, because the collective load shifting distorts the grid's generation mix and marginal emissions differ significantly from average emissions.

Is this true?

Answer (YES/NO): NO